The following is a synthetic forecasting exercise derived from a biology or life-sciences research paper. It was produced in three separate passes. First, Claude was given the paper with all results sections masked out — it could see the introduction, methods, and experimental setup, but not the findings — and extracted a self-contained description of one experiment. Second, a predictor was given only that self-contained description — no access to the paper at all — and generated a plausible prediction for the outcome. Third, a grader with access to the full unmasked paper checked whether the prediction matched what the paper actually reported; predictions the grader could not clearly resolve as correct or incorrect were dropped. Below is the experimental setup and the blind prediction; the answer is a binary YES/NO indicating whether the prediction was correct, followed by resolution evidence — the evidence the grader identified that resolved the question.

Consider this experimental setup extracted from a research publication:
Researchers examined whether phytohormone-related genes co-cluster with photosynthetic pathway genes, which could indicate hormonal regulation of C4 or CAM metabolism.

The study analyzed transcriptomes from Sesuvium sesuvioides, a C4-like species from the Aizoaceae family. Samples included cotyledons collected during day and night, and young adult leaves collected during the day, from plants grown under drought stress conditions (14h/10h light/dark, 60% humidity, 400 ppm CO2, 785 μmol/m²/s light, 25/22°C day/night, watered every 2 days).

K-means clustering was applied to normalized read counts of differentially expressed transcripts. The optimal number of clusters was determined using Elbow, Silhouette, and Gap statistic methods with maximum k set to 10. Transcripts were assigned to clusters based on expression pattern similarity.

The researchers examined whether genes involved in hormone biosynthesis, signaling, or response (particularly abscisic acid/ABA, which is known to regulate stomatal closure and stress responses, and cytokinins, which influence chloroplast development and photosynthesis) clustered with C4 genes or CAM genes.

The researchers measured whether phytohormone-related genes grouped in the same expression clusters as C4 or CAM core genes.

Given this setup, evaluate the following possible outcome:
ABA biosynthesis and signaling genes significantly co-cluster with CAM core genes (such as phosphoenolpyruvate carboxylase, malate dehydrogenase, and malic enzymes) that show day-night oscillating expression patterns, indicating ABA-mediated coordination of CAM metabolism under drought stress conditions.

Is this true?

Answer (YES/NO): NO